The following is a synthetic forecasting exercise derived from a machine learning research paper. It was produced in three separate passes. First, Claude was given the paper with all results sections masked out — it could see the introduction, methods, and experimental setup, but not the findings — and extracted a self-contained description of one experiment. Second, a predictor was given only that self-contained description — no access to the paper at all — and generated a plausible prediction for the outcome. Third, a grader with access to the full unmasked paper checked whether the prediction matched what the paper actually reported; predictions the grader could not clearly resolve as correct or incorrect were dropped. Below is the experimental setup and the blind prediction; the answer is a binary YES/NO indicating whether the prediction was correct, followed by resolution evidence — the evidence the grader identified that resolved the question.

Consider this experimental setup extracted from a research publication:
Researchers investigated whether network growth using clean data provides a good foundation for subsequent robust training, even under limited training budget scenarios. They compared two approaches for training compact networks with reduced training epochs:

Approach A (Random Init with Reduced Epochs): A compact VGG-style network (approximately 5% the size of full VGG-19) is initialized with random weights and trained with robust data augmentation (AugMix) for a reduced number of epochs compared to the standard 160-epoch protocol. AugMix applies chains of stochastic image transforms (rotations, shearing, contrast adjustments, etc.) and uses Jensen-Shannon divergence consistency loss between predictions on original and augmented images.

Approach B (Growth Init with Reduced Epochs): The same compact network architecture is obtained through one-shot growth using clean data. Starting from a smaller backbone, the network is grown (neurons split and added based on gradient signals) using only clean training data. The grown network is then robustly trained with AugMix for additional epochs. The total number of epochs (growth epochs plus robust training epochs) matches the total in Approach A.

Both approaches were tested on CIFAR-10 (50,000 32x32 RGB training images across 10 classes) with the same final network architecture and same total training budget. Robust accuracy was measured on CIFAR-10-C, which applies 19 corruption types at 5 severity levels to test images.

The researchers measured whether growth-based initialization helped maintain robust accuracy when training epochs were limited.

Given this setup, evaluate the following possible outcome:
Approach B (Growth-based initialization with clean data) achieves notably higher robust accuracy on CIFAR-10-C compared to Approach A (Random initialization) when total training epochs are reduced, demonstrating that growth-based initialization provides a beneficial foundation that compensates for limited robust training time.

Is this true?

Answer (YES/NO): YES